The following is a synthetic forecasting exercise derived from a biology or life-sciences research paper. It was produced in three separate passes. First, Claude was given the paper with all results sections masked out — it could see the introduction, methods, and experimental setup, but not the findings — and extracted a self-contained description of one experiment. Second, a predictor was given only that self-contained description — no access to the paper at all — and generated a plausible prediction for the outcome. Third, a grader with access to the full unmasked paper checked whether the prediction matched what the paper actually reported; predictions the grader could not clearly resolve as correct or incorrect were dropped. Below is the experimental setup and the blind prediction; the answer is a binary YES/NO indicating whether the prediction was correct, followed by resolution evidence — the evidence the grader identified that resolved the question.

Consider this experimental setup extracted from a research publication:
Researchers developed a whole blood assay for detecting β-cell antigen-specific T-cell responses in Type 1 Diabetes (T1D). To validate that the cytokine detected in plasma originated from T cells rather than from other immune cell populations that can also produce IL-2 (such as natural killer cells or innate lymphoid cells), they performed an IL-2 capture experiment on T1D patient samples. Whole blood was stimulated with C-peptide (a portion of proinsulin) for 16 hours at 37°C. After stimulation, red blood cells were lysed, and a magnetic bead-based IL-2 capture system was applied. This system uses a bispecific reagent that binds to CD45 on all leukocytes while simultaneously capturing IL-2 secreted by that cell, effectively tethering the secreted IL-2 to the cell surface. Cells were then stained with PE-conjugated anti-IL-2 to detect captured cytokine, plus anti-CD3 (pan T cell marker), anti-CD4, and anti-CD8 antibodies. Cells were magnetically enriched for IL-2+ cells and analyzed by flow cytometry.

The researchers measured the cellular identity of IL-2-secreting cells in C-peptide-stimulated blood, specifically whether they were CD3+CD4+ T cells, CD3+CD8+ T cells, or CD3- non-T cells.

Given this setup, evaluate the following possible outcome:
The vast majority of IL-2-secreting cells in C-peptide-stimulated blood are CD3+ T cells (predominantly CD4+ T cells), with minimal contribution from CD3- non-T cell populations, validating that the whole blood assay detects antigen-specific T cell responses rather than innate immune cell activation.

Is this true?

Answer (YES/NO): YES